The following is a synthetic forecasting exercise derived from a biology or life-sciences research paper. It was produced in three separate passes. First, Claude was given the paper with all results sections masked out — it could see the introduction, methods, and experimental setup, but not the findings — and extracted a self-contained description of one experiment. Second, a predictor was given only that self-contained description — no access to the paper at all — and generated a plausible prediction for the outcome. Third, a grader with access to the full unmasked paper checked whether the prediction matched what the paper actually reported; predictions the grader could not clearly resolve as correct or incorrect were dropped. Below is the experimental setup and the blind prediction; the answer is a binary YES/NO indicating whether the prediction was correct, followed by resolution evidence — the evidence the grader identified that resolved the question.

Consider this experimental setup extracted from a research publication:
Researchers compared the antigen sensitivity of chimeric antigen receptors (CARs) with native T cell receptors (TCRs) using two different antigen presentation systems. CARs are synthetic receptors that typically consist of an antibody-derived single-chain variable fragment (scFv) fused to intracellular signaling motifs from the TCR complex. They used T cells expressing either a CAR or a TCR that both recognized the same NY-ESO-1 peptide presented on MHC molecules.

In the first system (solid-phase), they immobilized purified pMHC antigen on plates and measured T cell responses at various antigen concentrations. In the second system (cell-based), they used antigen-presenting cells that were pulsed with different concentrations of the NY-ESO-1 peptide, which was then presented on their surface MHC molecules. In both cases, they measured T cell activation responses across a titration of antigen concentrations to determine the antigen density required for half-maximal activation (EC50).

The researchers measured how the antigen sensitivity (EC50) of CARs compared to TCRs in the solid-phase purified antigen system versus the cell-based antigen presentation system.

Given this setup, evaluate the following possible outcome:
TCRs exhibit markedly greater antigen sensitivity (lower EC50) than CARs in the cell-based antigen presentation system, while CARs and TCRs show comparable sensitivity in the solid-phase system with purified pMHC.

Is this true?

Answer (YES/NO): YES